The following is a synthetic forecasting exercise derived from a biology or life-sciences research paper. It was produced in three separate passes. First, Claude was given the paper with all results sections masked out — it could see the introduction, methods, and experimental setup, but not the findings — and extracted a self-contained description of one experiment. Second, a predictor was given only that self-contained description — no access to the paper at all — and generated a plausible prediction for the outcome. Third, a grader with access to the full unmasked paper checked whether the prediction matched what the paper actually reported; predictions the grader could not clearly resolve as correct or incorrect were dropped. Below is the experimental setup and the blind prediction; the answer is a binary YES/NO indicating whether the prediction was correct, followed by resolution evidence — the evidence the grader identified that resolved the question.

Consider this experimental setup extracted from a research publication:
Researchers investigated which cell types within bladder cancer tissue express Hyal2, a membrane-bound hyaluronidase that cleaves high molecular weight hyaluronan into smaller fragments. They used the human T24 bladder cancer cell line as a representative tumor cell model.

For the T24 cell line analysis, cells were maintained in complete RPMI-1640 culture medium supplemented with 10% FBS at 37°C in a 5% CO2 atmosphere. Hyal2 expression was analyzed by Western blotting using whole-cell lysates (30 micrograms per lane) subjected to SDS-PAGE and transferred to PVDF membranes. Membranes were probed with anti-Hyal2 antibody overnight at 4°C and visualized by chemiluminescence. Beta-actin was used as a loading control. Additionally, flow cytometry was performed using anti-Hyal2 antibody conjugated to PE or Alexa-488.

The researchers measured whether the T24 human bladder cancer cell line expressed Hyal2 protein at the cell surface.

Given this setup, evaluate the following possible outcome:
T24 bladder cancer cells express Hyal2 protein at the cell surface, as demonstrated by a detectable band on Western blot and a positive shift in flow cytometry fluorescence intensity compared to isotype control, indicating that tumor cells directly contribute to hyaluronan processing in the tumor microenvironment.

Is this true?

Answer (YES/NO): NO